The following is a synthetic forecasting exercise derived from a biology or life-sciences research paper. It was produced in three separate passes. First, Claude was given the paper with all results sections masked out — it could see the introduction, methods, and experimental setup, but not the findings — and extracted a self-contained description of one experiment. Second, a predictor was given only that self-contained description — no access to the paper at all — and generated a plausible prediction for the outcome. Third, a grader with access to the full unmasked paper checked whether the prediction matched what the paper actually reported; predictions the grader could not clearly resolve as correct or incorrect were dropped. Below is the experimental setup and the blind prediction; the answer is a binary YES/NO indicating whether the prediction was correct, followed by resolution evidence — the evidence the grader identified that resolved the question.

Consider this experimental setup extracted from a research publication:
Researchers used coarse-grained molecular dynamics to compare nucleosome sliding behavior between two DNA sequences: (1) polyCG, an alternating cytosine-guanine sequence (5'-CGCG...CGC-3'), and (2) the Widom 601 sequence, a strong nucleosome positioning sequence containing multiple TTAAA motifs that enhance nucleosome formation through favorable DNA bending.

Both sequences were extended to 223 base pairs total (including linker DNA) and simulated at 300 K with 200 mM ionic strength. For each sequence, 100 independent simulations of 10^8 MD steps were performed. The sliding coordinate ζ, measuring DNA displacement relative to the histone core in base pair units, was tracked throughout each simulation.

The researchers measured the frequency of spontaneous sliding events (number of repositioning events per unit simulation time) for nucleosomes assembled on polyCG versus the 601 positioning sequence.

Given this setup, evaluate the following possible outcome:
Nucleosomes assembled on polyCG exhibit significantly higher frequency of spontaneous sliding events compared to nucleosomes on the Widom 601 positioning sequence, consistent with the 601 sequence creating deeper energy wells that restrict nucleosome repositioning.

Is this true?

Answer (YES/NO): YES